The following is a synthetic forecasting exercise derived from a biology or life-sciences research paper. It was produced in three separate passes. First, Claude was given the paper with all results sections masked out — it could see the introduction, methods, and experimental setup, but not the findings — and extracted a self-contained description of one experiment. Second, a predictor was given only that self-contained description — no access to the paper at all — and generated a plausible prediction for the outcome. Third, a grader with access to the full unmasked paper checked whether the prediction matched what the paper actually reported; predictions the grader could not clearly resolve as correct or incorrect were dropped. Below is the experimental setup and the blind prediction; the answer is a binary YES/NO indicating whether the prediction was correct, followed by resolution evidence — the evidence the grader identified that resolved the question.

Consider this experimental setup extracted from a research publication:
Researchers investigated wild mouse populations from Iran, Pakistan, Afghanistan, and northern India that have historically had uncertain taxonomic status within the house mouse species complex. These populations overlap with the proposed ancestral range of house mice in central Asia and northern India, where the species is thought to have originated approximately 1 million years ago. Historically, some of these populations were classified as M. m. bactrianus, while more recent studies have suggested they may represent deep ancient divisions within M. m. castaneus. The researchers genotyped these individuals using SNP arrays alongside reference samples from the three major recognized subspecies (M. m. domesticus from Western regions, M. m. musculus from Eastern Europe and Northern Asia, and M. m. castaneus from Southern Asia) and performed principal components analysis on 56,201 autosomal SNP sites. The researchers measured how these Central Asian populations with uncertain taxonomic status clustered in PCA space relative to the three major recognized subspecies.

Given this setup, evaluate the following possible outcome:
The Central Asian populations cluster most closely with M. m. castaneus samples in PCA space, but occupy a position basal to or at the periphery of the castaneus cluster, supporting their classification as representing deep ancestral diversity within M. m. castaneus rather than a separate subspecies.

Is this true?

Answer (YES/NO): YES